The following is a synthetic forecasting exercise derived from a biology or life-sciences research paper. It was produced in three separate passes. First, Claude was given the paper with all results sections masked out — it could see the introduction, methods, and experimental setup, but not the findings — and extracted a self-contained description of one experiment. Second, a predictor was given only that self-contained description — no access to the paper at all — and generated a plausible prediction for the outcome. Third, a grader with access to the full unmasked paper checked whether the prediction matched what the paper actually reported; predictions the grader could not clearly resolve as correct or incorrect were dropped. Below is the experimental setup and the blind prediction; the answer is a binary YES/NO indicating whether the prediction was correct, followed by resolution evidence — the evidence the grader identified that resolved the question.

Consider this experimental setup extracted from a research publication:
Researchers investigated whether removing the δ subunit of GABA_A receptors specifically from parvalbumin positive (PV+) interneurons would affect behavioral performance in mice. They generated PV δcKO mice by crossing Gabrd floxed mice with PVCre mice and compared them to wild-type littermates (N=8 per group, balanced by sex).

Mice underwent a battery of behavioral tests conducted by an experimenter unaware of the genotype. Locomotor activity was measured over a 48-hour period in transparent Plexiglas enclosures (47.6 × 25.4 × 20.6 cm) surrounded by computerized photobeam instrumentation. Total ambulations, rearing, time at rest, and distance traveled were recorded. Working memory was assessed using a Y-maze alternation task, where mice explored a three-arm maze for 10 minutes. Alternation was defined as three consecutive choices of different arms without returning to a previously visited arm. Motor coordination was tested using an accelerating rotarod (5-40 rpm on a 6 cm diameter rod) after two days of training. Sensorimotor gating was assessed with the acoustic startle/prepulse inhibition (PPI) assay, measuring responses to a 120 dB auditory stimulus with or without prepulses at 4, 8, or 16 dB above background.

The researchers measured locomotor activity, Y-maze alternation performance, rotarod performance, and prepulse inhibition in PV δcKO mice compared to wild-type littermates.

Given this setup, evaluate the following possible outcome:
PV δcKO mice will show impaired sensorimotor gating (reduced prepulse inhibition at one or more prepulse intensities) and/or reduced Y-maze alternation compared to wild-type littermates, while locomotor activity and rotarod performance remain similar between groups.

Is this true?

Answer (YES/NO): NO